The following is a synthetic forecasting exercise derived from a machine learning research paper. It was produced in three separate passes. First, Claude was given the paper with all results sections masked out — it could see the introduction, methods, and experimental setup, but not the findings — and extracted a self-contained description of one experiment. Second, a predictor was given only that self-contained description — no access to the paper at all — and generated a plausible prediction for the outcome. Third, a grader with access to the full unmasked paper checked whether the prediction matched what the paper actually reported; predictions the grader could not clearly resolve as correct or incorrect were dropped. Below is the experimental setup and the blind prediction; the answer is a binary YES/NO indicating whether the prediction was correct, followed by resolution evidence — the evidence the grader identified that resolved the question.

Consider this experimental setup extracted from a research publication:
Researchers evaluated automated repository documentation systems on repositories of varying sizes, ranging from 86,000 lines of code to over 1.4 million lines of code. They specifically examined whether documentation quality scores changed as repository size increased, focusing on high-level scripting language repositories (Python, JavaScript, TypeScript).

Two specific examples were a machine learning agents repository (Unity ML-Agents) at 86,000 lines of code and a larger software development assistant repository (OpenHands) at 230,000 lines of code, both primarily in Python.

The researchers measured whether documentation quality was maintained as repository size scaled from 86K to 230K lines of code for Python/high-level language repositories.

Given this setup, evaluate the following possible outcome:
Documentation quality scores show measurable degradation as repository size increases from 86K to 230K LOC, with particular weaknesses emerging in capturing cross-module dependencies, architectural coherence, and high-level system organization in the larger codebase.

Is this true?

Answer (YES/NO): NO